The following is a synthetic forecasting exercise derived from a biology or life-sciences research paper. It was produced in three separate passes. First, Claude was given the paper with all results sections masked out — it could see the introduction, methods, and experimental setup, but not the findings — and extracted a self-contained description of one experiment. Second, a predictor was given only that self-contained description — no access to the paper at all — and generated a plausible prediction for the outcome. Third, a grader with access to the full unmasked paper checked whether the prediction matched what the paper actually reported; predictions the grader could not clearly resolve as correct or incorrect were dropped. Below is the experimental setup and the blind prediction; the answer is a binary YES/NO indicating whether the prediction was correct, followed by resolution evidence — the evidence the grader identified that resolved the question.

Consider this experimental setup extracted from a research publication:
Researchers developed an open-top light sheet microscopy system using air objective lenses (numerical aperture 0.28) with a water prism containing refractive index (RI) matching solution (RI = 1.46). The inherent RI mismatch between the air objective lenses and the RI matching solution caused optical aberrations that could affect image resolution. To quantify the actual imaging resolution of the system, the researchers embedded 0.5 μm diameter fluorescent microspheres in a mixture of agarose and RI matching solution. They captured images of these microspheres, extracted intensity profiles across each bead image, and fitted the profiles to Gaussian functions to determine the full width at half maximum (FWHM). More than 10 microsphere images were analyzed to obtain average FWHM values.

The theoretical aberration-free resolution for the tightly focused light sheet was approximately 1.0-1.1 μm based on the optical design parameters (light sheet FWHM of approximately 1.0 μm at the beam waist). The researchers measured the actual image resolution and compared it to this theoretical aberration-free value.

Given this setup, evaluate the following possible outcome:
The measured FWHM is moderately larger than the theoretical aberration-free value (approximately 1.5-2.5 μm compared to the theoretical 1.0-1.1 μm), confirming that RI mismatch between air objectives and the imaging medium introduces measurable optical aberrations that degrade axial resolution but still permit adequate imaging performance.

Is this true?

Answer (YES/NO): YES